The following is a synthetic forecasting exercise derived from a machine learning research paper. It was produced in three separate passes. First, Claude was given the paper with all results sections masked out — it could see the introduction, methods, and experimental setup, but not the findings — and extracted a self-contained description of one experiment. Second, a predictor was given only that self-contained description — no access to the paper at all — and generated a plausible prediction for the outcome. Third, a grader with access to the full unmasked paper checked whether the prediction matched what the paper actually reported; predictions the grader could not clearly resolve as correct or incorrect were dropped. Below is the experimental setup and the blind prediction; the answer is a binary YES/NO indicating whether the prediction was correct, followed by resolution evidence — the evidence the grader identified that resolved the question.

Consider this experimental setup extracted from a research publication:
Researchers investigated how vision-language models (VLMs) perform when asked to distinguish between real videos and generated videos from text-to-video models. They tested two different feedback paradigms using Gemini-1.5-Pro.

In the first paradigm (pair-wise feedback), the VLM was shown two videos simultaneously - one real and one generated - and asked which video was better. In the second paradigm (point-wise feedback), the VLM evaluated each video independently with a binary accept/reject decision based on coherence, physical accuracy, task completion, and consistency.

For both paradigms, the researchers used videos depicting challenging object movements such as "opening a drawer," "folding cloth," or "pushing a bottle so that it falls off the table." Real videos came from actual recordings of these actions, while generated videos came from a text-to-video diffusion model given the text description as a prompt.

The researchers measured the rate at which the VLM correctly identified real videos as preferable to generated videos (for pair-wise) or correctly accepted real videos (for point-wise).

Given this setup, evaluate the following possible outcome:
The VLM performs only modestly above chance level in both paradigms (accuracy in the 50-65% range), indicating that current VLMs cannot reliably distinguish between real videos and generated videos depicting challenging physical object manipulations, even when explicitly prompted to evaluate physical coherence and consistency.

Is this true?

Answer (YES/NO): NO